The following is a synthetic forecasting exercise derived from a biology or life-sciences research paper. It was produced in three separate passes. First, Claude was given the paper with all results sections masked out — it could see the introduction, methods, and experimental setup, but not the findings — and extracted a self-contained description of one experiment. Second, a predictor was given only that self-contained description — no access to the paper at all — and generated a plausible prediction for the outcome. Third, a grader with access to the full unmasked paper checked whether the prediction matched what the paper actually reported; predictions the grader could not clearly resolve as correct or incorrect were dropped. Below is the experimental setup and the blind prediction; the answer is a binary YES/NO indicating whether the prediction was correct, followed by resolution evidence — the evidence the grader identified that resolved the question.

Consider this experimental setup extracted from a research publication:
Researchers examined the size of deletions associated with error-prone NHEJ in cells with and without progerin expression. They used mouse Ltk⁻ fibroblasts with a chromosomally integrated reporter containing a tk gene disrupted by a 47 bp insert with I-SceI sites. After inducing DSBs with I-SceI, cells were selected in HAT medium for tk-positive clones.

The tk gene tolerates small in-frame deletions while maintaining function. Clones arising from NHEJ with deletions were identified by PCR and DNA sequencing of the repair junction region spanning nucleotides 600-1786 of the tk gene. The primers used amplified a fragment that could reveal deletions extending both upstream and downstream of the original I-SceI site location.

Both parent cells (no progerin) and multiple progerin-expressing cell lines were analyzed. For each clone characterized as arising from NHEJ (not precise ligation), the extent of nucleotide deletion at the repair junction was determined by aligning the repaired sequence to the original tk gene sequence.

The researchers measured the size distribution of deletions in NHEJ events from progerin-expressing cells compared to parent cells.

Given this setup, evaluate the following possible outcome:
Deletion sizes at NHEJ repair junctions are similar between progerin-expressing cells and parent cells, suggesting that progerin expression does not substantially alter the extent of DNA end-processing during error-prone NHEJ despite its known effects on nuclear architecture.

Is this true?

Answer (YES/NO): NO